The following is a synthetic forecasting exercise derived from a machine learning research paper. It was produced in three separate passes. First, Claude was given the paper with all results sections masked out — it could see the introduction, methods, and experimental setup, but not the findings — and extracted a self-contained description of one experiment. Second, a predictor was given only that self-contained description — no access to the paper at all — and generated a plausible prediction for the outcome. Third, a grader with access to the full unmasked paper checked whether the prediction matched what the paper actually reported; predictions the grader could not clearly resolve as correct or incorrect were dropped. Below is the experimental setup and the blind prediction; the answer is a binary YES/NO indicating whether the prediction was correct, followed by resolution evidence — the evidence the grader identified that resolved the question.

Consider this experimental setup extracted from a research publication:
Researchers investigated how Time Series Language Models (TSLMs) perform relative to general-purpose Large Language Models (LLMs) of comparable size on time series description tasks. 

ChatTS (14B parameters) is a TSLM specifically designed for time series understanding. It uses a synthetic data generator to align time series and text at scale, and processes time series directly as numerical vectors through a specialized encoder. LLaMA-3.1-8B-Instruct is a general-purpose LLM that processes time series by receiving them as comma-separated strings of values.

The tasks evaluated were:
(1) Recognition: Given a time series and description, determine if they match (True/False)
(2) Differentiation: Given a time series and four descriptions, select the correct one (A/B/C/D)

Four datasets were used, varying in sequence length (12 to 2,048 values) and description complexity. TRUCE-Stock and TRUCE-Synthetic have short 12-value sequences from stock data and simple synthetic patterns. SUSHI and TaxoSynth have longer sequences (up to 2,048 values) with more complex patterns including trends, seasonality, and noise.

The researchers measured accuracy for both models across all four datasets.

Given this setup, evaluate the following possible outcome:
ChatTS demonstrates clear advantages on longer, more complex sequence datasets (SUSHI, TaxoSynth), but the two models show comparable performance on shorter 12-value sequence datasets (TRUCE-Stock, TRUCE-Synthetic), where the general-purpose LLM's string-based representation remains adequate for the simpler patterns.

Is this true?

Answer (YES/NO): NO